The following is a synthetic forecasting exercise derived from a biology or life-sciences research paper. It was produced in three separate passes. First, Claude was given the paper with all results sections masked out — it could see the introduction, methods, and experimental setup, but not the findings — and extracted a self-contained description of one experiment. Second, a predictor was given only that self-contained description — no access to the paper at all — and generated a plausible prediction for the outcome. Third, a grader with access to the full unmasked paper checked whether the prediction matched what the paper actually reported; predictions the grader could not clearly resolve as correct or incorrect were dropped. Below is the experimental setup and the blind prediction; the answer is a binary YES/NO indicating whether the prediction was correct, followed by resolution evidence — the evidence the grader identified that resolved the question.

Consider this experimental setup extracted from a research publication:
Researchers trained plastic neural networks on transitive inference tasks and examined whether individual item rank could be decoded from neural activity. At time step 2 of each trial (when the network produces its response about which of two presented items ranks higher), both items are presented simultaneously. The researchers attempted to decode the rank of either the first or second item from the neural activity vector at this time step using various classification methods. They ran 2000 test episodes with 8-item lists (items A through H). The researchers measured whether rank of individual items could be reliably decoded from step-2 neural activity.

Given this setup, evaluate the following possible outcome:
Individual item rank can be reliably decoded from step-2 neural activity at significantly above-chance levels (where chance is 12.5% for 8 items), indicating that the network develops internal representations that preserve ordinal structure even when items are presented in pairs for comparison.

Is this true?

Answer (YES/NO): NO